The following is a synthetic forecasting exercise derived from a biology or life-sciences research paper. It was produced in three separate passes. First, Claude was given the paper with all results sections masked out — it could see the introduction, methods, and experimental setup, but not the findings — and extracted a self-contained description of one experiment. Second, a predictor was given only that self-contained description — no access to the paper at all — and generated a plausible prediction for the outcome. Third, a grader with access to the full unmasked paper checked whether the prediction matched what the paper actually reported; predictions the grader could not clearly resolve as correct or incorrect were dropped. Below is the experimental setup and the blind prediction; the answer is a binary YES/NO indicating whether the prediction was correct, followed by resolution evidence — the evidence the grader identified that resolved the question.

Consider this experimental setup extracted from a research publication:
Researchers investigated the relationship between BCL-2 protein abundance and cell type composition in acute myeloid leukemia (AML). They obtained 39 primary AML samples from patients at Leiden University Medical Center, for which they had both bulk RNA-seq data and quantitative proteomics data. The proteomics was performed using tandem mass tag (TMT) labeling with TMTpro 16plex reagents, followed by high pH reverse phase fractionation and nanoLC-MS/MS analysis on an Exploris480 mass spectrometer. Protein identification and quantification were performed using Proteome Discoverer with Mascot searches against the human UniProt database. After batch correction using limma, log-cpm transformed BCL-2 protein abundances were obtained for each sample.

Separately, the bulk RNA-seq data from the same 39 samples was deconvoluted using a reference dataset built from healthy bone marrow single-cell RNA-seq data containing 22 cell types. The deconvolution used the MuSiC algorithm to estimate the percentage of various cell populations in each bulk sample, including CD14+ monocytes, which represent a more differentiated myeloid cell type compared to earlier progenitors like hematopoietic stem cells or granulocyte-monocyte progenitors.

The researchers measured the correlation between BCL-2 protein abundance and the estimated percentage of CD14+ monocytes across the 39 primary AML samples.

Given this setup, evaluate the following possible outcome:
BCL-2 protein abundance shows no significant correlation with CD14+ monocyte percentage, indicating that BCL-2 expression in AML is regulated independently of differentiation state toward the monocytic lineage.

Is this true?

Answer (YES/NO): NO